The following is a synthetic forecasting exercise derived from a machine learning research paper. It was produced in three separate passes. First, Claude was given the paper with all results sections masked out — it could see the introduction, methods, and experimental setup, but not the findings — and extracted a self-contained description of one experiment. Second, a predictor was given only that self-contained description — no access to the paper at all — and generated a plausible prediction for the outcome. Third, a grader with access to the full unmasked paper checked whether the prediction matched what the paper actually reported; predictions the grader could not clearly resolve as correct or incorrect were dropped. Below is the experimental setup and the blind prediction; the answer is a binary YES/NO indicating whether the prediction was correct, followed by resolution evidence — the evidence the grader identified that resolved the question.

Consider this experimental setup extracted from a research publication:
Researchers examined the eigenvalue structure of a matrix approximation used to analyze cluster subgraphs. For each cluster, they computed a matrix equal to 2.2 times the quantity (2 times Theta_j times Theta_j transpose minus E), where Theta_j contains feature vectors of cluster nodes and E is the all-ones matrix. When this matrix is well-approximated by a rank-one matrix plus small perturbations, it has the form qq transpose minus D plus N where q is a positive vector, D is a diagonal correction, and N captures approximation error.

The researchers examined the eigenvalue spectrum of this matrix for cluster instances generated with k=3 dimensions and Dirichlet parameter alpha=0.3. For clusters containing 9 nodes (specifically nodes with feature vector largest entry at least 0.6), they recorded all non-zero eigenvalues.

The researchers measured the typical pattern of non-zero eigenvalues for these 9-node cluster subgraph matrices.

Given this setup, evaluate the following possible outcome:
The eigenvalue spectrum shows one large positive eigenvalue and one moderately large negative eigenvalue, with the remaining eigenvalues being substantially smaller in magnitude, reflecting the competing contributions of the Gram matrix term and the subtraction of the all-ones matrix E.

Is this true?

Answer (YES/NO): NO